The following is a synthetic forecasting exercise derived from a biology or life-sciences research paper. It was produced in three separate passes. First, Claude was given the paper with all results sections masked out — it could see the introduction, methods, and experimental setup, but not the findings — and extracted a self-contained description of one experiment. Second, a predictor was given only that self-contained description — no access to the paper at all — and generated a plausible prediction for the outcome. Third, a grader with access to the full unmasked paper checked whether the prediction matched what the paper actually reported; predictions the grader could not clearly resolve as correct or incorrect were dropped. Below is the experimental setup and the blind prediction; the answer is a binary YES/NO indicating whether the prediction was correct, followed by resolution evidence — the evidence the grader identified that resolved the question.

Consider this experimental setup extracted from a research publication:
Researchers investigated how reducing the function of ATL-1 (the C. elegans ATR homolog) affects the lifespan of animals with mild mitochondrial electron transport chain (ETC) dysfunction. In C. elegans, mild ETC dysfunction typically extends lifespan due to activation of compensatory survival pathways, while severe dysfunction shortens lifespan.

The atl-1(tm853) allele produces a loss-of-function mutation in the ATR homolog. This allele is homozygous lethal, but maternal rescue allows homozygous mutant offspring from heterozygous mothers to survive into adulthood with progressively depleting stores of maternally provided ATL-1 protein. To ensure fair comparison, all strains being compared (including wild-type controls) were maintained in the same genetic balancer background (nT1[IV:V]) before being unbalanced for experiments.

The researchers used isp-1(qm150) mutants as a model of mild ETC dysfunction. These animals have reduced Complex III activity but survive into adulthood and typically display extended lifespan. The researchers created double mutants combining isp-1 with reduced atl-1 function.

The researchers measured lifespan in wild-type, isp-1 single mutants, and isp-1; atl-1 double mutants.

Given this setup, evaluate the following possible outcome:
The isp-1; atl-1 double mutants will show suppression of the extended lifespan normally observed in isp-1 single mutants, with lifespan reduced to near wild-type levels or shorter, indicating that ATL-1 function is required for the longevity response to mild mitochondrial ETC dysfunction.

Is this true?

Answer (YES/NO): NO